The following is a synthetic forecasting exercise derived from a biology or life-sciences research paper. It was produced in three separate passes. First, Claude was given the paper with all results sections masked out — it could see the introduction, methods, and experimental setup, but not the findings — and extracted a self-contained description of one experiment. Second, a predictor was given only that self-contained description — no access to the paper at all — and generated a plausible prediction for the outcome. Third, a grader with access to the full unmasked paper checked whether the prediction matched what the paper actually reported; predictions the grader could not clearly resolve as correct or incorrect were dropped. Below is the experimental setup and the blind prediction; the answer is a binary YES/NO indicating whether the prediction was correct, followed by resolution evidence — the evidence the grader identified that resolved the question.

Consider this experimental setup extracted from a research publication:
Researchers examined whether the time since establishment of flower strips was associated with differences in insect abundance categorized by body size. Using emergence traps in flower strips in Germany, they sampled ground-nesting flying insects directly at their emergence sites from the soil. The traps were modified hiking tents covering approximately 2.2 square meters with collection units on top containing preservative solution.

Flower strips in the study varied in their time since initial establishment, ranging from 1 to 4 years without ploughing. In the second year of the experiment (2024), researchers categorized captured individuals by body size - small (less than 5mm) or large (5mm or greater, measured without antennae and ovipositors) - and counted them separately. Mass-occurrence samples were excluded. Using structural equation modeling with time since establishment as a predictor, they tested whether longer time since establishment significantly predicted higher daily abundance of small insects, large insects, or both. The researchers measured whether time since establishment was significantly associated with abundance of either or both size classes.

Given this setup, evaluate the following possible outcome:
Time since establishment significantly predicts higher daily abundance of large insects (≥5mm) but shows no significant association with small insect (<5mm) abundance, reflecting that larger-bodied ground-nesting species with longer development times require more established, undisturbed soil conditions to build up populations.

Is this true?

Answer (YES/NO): NO